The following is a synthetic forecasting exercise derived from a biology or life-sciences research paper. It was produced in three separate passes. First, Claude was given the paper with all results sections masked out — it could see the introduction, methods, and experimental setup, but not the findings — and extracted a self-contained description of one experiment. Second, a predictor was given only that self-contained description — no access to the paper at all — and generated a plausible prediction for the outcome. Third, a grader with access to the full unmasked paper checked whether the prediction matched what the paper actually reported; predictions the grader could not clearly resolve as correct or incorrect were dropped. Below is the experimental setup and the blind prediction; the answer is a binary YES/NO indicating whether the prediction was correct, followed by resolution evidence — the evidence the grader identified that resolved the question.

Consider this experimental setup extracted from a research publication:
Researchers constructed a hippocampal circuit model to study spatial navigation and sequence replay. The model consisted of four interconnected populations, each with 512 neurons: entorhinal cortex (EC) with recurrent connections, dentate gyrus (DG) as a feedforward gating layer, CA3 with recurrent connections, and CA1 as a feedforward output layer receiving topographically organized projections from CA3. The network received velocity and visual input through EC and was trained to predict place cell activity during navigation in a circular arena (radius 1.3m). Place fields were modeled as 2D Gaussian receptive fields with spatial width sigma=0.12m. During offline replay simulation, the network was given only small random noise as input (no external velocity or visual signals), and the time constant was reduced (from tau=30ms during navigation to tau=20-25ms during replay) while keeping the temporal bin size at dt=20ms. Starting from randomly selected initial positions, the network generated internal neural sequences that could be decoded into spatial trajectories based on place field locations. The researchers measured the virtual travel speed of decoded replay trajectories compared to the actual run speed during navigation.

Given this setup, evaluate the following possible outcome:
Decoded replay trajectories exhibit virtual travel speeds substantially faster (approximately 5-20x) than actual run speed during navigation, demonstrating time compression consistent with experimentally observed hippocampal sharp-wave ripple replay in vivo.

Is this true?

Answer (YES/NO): NO